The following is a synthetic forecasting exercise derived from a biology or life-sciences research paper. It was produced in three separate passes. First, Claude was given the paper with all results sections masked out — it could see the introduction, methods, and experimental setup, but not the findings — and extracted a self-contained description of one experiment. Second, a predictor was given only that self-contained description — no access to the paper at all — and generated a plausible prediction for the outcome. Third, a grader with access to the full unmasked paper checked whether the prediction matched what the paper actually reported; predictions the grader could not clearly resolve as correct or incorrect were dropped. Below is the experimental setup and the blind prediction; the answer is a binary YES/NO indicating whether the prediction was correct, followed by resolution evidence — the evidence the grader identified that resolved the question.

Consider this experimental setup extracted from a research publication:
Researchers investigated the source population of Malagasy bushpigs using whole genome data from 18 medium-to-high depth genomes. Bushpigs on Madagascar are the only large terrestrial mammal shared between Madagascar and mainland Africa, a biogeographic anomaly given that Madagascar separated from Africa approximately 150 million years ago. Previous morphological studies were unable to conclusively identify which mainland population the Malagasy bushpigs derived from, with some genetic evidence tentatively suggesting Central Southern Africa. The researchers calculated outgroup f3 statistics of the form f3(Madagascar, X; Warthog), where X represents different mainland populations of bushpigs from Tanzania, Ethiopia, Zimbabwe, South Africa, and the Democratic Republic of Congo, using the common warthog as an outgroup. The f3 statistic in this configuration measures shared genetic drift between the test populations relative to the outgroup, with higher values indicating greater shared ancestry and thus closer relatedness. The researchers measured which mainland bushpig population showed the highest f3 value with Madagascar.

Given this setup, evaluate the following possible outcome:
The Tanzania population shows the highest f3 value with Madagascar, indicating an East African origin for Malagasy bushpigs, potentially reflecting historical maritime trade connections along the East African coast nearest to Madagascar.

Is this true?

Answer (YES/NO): NO